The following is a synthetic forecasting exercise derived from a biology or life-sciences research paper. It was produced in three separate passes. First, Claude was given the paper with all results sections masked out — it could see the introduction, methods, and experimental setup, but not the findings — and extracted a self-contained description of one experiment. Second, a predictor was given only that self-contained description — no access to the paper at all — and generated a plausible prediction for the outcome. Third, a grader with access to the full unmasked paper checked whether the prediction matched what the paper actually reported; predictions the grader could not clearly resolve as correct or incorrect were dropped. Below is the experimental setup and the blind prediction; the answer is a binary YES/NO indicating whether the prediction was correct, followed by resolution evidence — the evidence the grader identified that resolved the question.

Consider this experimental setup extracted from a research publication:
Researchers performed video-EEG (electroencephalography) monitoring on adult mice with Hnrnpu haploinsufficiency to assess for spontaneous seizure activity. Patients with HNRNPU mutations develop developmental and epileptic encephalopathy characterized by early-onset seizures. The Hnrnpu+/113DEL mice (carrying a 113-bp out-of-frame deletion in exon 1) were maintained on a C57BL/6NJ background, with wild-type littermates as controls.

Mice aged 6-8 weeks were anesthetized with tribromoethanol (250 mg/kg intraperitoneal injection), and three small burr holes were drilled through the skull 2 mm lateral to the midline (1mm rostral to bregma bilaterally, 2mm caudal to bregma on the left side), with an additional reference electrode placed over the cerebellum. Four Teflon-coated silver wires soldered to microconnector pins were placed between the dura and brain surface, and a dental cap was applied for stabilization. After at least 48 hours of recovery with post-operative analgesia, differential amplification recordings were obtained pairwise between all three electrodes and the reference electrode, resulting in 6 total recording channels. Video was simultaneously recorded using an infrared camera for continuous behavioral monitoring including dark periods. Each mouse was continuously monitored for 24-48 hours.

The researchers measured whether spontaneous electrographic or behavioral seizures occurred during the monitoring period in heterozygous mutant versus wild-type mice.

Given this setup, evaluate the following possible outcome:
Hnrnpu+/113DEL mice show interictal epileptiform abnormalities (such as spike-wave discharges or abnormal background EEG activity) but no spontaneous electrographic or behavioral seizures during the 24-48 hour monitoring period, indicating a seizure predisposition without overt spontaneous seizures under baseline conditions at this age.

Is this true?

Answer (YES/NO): NO